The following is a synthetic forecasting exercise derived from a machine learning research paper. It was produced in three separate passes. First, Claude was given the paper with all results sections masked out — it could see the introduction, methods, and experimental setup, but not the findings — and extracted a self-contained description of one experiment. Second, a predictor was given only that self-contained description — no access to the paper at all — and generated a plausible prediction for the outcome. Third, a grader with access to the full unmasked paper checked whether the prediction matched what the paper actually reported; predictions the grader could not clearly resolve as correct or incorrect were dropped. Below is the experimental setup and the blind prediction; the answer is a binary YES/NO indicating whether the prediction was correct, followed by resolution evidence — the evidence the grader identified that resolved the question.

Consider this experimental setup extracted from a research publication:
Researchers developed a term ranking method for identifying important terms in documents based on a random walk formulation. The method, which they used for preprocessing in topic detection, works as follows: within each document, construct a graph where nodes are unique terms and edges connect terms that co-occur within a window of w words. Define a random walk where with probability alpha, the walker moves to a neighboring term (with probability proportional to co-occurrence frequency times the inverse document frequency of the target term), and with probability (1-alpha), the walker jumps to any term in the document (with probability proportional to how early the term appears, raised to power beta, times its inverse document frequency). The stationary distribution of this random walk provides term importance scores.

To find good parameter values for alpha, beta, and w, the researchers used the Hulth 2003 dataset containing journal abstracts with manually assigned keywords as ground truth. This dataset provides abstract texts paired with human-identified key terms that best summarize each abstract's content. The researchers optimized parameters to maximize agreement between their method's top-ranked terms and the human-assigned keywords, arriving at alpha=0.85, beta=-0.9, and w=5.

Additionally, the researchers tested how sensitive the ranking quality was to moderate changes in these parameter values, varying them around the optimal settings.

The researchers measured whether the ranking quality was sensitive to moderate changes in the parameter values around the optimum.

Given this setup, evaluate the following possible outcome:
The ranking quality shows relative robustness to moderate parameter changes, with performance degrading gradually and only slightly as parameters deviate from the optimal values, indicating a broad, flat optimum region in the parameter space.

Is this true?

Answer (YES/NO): YES